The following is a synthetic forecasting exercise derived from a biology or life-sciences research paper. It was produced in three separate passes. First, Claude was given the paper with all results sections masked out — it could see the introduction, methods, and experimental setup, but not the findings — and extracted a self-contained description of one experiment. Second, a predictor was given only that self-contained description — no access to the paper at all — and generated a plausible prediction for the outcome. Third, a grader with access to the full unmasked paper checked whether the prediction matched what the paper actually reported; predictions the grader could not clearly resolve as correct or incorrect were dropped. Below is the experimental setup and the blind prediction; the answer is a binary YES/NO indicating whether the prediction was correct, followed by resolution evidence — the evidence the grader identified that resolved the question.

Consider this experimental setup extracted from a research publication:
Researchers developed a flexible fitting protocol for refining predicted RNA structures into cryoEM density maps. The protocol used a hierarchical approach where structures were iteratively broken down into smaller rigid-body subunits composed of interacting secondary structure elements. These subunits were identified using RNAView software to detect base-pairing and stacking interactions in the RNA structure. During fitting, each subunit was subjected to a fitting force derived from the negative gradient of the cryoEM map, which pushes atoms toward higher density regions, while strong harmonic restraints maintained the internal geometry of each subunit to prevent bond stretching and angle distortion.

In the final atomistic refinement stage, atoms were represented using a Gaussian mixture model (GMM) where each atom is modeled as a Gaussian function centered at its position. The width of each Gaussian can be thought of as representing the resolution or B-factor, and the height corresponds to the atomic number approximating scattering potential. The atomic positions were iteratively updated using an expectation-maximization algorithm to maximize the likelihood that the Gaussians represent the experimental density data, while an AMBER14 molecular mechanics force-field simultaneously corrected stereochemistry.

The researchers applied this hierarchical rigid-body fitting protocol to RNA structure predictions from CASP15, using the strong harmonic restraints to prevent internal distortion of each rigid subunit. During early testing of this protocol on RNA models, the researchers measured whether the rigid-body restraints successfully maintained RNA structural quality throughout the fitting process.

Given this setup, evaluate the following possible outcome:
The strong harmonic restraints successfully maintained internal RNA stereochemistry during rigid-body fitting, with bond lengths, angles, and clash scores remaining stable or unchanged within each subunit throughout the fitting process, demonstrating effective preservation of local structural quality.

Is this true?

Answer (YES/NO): NO